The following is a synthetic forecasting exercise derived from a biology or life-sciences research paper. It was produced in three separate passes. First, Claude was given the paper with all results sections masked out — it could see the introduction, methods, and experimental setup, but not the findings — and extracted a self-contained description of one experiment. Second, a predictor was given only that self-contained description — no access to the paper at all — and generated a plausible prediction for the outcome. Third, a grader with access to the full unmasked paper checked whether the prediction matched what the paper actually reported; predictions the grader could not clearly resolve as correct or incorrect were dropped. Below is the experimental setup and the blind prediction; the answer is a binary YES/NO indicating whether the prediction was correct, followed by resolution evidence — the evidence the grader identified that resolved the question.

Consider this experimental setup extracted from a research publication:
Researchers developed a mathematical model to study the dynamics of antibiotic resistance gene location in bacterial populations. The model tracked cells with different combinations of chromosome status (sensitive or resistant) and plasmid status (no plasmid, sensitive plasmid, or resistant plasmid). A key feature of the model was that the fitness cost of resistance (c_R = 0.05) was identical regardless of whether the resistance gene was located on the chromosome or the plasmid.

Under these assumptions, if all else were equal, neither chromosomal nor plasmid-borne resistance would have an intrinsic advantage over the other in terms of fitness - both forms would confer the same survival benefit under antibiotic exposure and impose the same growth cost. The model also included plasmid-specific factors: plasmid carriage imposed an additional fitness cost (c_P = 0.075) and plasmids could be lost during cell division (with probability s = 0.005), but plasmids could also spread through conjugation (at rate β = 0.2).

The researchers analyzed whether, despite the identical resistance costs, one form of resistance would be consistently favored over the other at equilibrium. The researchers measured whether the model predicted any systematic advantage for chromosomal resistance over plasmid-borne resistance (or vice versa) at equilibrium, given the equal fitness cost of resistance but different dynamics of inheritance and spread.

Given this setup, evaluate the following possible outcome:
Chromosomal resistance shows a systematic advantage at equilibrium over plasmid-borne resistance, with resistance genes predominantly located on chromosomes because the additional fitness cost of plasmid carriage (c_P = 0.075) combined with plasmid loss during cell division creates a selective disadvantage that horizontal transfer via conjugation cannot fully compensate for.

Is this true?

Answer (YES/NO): NO